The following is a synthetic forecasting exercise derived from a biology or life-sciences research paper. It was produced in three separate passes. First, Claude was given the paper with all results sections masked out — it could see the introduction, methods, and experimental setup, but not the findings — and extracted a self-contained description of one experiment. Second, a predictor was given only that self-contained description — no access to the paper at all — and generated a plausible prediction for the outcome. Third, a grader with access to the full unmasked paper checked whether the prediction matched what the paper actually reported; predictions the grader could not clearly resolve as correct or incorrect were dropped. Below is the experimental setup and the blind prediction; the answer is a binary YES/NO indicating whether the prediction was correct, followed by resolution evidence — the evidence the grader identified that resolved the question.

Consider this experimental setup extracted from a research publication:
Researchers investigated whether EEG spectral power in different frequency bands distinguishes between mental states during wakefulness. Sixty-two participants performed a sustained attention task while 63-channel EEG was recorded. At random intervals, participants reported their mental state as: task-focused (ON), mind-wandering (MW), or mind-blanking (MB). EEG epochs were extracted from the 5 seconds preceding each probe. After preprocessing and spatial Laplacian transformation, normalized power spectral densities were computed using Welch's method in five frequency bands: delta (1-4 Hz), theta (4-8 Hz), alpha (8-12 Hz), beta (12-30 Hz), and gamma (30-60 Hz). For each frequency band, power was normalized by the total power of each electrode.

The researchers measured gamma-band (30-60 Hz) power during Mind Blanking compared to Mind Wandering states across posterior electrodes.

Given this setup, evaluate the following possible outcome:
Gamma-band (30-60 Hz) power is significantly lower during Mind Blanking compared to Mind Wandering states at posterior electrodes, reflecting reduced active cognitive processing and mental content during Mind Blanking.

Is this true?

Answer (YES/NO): YES